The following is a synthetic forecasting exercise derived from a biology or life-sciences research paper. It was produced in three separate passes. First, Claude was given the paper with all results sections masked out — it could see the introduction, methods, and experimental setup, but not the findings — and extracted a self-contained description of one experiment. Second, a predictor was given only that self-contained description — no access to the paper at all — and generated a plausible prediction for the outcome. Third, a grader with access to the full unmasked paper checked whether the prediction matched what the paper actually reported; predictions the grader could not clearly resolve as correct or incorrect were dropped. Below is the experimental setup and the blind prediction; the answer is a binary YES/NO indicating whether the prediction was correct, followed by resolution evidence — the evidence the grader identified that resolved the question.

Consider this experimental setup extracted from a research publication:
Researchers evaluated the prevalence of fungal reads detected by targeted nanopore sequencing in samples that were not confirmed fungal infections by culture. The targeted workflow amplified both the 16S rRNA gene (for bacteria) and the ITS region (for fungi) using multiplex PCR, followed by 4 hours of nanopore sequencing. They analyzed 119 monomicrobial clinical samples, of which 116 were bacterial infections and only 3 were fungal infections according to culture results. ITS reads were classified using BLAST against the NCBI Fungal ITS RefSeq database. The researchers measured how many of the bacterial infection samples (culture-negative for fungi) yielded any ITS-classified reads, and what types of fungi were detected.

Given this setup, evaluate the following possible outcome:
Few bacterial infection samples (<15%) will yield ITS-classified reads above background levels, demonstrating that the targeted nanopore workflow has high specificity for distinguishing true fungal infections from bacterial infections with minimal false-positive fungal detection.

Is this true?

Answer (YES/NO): NO